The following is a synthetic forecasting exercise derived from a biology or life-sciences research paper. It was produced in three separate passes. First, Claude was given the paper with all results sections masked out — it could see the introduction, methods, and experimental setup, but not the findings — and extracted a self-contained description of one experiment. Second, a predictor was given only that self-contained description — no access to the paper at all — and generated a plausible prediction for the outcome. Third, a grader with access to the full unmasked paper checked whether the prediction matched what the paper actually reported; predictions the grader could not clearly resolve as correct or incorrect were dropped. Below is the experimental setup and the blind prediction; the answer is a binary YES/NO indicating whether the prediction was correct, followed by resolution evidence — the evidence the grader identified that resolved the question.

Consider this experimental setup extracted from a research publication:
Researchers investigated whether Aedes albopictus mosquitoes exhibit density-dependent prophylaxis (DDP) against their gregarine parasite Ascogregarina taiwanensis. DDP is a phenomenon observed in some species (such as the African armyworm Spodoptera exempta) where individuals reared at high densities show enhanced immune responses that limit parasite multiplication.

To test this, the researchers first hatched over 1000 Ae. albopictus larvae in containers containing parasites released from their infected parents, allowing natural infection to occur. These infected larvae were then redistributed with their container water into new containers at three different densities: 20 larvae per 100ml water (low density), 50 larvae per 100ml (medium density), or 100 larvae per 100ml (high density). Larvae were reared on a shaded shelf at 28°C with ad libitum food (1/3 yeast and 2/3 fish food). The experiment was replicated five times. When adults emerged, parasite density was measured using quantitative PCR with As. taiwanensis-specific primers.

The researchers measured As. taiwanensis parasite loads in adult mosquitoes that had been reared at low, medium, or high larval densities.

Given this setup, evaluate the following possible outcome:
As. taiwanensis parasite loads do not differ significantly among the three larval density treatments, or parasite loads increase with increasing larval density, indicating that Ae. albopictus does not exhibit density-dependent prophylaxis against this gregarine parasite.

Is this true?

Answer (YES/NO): YES